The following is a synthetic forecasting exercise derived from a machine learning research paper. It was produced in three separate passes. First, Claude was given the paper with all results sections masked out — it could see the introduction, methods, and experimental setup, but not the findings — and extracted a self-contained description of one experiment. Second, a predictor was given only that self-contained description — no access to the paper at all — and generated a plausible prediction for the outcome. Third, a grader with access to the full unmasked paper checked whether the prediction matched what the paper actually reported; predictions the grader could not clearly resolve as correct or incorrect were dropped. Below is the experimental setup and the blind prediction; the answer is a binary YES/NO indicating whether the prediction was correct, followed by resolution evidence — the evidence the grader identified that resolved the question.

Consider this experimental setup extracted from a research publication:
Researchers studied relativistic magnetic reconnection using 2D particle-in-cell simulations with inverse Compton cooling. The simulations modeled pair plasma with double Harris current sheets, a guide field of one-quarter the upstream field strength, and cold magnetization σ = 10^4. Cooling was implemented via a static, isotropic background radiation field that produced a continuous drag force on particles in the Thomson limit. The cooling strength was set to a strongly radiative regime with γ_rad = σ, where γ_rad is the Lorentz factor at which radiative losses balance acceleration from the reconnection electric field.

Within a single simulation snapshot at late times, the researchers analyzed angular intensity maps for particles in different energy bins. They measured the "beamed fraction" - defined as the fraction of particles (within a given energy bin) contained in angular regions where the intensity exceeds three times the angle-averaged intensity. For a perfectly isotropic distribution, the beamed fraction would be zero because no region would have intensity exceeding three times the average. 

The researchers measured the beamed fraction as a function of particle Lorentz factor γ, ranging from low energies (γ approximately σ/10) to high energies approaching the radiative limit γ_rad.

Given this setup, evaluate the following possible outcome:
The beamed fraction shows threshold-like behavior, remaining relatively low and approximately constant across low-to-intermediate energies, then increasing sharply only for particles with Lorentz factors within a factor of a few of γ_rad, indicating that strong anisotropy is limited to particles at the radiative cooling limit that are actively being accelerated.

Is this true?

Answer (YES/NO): NO